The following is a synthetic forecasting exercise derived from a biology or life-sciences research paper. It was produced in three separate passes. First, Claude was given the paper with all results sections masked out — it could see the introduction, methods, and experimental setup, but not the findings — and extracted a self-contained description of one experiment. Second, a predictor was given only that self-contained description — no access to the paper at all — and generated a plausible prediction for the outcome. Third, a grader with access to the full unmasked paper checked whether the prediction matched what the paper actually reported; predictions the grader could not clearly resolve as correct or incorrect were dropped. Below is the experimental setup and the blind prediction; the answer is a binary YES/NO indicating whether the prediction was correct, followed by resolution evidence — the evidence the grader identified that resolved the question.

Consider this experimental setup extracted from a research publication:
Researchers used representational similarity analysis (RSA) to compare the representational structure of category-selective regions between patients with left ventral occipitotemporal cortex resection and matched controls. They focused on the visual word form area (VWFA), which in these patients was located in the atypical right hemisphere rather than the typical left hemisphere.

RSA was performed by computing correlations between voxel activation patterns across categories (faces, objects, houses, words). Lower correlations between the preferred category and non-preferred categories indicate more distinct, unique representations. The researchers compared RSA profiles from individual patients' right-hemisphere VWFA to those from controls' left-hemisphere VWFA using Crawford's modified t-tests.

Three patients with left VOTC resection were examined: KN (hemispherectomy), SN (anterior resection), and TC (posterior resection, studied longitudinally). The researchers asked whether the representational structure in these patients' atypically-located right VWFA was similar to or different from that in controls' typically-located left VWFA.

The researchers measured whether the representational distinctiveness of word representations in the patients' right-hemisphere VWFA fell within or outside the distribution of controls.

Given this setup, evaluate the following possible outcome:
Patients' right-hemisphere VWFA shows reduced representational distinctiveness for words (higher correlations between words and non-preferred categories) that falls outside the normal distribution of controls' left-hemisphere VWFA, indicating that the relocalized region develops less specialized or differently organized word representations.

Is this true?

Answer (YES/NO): NO